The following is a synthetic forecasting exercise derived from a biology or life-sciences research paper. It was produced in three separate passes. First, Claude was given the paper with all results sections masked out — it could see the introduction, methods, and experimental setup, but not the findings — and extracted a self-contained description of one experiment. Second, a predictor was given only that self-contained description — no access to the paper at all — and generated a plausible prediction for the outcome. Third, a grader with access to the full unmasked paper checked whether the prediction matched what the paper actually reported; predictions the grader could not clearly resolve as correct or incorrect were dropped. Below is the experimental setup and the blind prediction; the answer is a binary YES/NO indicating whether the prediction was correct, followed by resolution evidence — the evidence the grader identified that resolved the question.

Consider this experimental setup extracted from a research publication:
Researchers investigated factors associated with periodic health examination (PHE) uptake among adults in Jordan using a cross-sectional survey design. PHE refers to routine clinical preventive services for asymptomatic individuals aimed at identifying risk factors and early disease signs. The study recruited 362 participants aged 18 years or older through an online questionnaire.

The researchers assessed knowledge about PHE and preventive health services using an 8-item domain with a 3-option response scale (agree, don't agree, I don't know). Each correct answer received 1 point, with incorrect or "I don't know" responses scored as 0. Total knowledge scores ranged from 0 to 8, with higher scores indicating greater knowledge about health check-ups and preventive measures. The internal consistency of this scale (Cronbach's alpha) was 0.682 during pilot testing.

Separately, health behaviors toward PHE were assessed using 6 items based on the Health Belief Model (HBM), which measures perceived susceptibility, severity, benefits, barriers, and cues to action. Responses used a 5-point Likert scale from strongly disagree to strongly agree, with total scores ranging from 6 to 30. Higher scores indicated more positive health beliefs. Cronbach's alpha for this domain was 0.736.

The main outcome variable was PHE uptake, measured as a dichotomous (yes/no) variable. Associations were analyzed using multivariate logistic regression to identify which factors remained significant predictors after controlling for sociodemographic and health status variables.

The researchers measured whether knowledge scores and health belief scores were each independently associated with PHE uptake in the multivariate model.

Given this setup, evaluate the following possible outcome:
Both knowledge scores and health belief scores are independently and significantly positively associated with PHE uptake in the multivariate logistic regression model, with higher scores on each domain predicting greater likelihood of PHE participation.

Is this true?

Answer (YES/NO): NO